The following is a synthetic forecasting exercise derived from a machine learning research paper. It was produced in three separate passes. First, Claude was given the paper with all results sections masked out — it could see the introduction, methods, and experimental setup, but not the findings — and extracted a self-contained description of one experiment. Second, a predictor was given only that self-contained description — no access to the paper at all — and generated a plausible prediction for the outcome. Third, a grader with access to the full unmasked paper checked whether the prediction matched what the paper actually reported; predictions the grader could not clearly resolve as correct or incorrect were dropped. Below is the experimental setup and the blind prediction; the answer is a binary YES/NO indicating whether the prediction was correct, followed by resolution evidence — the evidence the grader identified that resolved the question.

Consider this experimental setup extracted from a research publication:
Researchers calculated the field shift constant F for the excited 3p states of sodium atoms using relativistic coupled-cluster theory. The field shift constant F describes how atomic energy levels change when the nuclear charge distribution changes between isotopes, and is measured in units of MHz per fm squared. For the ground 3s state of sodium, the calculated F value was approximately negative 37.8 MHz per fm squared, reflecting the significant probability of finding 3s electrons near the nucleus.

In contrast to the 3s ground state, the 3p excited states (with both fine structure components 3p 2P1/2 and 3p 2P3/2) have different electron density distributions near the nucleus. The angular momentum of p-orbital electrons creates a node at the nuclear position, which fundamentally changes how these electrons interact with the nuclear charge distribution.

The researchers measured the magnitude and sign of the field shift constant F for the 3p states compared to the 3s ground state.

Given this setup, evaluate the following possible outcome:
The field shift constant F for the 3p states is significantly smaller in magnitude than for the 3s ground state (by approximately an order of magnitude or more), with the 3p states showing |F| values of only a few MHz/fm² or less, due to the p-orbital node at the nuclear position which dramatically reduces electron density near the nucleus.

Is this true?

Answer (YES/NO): YES